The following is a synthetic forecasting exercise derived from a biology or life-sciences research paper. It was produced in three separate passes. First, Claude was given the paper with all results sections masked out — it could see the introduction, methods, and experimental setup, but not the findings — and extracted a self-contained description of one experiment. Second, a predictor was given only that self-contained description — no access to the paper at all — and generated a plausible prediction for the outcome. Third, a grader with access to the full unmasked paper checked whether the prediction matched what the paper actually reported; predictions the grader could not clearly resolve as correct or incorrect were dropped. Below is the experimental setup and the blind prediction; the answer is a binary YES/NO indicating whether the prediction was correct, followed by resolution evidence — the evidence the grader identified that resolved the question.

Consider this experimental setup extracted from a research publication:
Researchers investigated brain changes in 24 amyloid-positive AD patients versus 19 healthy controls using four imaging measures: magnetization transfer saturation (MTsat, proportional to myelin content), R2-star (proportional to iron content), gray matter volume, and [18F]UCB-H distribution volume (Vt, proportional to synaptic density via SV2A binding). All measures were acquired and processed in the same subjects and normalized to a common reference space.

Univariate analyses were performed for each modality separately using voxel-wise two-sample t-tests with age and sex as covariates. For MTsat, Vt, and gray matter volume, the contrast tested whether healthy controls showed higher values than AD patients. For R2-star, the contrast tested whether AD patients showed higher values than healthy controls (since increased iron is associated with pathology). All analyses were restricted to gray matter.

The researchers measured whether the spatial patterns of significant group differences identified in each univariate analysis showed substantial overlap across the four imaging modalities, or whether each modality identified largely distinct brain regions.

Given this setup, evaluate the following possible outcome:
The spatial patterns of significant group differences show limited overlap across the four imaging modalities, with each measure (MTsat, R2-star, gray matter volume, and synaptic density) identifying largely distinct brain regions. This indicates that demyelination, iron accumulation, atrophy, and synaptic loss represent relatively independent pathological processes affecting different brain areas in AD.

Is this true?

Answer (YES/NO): NO